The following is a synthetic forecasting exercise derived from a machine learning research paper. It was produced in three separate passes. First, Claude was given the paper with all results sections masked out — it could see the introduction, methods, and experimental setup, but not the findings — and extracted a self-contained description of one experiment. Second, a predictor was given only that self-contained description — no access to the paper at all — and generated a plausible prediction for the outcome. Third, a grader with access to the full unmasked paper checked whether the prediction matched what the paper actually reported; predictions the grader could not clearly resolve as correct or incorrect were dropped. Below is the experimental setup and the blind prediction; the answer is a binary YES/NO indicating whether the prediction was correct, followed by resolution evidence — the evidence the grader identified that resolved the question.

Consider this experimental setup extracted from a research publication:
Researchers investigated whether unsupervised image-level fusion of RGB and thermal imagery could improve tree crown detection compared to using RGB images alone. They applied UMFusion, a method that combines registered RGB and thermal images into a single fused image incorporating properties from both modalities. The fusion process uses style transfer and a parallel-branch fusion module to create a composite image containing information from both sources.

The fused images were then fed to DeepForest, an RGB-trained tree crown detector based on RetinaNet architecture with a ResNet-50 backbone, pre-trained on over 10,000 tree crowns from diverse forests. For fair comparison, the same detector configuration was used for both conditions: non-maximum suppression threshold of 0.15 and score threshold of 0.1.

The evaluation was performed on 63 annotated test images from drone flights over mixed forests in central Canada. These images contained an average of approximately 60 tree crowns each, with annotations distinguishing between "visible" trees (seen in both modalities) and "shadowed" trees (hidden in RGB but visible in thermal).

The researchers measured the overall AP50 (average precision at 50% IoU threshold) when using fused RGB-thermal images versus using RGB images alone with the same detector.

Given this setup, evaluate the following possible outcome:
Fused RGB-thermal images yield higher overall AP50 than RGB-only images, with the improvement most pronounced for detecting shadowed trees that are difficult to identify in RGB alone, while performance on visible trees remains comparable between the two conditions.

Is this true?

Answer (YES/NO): NO